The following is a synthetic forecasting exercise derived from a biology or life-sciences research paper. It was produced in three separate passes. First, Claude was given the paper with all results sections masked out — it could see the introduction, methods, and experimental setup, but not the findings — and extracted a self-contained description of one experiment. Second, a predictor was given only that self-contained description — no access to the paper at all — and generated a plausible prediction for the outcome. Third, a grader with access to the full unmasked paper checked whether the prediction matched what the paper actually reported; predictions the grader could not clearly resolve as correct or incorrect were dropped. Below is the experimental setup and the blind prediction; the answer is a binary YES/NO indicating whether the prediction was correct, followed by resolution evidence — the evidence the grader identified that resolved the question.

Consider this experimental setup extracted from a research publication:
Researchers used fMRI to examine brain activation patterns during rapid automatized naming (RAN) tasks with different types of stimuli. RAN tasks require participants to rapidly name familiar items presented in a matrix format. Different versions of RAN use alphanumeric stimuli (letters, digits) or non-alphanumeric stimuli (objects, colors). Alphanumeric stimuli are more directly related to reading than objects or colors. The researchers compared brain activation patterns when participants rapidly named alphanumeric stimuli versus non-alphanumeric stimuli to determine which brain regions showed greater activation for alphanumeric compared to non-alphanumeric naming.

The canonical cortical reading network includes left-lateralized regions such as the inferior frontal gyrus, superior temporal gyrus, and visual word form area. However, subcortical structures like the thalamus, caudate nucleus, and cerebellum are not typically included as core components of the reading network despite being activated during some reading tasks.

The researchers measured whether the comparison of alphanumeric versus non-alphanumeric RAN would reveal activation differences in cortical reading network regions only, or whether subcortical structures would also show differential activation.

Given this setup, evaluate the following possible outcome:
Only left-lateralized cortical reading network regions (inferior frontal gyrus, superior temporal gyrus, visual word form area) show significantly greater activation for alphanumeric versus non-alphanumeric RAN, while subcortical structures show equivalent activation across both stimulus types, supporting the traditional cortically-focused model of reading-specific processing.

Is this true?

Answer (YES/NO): NO